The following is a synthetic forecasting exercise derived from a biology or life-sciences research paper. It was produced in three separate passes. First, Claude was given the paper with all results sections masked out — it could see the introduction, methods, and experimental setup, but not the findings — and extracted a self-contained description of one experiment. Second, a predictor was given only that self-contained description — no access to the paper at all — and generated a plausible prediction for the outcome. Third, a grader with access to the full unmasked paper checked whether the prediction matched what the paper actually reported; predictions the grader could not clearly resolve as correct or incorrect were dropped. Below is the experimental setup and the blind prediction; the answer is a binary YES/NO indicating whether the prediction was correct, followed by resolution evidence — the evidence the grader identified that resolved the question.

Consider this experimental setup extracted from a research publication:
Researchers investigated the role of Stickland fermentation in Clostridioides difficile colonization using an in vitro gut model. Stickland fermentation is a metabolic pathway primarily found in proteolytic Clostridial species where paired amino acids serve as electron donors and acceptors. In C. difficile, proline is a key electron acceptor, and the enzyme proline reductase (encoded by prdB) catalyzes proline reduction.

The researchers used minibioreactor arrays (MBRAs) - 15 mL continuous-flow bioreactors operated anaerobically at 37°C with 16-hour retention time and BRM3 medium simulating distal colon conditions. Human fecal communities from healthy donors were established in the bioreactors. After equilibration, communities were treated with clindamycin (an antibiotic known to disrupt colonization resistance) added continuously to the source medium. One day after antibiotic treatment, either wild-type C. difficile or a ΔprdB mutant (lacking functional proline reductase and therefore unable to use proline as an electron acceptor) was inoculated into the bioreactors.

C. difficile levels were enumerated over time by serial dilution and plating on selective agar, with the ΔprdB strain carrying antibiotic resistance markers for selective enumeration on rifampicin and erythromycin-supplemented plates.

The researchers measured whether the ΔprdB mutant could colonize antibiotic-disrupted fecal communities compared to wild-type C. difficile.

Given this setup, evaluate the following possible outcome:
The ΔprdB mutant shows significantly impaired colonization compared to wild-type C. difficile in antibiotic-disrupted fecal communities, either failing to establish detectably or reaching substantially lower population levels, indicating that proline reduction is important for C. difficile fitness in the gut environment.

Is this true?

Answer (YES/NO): YES